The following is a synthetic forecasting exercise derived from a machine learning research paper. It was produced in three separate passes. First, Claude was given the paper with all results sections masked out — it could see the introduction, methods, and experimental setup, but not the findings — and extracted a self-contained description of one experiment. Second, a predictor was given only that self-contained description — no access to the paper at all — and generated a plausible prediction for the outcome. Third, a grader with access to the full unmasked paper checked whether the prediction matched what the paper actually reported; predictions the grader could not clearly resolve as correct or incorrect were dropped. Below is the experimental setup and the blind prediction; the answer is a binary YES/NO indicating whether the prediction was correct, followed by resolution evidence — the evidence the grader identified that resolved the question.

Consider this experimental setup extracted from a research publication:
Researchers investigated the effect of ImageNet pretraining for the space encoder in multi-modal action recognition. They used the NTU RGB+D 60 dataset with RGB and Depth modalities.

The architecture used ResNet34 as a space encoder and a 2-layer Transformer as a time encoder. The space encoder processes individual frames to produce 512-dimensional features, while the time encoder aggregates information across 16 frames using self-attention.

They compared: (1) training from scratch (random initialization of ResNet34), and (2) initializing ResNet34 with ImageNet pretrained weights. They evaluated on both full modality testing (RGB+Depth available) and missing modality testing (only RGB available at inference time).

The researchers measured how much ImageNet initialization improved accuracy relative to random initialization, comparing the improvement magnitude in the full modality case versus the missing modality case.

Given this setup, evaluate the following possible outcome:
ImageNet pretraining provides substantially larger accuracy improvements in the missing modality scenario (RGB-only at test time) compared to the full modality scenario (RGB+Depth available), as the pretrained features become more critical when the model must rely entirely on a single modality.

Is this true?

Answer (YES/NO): YES